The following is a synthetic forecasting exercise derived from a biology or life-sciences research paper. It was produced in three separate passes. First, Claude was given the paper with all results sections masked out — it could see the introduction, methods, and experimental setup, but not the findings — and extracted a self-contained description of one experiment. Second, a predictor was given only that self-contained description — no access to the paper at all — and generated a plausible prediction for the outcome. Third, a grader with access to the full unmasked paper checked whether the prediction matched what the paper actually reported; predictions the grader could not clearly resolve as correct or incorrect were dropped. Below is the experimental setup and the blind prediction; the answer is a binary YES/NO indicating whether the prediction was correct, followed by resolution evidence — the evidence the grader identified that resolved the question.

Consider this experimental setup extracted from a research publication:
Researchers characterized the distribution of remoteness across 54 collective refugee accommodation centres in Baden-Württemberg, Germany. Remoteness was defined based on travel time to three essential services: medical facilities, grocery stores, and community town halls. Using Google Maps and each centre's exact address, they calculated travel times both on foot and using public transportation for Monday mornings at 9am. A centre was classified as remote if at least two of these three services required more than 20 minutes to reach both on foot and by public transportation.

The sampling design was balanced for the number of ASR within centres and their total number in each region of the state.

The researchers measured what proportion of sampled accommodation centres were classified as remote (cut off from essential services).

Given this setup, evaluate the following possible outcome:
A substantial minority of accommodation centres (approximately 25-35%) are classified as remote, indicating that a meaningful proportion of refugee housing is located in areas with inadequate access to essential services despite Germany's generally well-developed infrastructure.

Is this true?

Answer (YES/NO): NO